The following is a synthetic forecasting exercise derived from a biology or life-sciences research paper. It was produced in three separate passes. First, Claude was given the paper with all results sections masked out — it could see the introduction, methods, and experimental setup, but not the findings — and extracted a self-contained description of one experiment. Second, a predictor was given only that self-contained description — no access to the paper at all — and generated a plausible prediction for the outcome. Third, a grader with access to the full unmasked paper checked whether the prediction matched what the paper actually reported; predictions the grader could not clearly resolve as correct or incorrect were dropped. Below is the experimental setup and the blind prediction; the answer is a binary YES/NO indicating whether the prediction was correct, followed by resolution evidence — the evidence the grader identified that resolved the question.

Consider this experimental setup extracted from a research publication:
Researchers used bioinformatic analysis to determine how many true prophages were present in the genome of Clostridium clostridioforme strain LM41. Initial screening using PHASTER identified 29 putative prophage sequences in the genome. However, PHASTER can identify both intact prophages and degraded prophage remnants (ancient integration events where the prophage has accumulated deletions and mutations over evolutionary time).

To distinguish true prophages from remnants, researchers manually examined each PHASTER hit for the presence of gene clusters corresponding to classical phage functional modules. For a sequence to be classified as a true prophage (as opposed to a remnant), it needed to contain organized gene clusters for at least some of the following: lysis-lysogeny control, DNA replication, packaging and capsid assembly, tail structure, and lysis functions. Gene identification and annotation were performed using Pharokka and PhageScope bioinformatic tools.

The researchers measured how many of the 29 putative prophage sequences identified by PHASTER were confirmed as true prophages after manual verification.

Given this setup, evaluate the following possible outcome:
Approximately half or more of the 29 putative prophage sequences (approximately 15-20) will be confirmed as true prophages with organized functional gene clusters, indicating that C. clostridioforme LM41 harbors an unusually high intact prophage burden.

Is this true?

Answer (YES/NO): YES